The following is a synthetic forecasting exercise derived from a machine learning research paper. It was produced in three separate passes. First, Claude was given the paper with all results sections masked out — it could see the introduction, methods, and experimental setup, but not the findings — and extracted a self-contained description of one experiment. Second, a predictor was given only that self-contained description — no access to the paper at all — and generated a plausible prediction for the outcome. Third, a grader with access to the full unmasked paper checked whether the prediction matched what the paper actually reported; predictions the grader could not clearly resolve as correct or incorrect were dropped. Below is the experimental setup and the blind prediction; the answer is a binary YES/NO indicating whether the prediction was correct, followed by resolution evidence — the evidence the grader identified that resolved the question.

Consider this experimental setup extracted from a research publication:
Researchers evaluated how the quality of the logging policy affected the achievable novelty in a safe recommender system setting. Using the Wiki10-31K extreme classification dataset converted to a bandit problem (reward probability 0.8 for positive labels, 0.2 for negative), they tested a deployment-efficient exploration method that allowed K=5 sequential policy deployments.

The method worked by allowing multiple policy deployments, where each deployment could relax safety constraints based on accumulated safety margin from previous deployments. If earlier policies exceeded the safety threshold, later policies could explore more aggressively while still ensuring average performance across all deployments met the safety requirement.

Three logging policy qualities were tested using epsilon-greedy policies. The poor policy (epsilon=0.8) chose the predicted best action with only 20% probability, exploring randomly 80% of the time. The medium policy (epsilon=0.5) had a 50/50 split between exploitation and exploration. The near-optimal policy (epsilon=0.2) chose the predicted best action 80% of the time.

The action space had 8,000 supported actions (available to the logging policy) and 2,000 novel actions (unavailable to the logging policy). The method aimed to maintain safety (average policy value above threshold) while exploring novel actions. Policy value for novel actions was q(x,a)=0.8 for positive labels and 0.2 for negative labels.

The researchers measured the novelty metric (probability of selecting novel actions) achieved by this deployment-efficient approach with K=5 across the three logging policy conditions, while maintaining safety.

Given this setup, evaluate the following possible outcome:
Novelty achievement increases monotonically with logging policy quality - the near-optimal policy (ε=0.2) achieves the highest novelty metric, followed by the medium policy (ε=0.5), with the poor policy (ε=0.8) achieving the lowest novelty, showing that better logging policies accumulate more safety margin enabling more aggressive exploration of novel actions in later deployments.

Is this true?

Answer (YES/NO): NO